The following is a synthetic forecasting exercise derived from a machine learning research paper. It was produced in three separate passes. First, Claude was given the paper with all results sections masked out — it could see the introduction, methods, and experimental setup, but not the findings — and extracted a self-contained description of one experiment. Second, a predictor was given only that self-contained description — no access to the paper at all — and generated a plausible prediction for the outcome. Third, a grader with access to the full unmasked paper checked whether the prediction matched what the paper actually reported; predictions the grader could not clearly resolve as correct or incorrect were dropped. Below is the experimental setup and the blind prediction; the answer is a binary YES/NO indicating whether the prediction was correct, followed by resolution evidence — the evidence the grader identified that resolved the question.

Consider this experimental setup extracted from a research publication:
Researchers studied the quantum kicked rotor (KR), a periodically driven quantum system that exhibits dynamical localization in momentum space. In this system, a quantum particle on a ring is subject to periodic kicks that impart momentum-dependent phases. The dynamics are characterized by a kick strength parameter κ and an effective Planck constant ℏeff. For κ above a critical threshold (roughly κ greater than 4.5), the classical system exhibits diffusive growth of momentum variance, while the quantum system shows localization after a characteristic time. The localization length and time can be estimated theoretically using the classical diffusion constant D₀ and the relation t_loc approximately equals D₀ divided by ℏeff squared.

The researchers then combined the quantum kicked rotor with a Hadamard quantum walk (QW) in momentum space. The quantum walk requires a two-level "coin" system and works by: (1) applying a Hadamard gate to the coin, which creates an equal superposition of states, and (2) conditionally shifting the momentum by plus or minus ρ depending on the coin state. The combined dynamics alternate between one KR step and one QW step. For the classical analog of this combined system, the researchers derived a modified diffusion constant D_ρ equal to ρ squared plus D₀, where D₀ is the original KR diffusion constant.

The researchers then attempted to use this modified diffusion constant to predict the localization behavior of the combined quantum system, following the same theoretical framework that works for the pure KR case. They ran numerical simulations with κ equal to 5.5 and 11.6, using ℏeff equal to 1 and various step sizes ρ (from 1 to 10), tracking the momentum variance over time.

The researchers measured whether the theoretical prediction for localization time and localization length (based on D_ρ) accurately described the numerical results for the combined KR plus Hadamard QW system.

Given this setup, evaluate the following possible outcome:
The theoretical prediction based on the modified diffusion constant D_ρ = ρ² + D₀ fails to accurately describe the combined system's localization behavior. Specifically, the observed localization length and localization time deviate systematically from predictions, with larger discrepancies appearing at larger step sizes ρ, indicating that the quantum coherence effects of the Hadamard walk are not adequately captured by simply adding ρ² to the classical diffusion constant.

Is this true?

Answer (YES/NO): YES